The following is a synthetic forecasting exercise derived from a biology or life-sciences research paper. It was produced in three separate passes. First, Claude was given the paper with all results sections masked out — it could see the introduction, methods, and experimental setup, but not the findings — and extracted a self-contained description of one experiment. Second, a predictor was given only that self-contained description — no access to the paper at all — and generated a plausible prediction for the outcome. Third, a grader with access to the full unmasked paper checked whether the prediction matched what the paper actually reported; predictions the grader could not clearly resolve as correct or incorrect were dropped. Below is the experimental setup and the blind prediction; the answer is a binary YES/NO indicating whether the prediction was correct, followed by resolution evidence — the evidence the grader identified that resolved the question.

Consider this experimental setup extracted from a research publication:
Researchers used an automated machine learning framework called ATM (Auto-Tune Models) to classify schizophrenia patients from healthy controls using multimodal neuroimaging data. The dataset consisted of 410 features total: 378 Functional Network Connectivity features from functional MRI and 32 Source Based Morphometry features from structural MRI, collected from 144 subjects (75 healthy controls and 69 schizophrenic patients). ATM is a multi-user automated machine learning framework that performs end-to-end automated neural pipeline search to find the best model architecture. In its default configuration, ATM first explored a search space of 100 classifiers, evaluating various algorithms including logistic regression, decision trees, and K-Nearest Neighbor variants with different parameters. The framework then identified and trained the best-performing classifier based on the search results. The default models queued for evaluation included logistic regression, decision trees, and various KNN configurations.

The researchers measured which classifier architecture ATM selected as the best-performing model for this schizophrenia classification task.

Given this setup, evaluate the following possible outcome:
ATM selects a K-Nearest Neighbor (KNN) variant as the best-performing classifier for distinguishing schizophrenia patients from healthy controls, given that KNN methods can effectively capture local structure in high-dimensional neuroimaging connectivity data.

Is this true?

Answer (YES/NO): YES